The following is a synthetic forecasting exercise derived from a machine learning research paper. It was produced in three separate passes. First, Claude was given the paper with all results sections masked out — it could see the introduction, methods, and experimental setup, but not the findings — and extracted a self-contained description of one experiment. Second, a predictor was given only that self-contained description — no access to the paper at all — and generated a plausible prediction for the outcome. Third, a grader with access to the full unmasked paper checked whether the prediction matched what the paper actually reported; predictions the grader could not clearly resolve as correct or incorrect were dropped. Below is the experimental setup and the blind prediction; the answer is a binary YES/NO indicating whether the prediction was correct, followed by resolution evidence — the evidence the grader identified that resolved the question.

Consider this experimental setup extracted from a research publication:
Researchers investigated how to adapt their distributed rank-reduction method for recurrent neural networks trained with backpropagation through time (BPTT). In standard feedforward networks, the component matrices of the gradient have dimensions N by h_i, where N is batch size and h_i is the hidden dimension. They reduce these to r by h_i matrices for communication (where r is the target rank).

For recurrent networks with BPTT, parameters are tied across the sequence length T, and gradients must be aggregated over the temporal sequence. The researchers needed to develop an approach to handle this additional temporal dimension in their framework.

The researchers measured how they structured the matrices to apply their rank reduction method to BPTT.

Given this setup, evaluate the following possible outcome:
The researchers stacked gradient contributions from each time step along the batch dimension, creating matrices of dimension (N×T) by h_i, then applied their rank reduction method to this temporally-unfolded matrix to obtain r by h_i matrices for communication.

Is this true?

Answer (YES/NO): YES